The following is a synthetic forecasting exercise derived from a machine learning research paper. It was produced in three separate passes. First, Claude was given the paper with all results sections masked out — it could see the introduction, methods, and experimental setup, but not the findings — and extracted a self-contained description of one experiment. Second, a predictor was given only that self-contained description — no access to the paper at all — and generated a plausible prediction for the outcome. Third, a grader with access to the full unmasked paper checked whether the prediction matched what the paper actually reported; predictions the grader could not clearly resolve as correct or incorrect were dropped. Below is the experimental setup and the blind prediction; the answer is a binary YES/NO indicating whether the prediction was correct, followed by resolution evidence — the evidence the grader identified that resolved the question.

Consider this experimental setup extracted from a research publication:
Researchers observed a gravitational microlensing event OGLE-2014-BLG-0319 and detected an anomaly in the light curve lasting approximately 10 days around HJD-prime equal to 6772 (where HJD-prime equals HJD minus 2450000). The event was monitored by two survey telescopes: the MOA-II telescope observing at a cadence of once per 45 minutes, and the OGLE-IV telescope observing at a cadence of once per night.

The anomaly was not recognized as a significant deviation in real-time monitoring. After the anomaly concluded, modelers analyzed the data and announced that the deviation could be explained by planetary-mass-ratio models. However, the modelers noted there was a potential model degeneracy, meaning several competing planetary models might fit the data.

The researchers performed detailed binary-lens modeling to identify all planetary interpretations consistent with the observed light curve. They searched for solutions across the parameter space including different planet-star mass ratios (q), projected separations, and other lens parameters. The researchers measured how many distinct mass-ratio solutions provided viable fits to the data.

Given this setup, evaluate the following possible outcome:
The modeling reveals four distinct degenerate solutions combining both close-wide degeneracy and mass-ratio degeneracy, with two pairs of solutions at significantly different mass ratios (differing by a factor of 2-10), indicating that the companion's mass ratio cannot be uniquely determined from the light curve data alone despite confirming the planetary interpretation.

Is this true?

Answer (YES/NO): NO